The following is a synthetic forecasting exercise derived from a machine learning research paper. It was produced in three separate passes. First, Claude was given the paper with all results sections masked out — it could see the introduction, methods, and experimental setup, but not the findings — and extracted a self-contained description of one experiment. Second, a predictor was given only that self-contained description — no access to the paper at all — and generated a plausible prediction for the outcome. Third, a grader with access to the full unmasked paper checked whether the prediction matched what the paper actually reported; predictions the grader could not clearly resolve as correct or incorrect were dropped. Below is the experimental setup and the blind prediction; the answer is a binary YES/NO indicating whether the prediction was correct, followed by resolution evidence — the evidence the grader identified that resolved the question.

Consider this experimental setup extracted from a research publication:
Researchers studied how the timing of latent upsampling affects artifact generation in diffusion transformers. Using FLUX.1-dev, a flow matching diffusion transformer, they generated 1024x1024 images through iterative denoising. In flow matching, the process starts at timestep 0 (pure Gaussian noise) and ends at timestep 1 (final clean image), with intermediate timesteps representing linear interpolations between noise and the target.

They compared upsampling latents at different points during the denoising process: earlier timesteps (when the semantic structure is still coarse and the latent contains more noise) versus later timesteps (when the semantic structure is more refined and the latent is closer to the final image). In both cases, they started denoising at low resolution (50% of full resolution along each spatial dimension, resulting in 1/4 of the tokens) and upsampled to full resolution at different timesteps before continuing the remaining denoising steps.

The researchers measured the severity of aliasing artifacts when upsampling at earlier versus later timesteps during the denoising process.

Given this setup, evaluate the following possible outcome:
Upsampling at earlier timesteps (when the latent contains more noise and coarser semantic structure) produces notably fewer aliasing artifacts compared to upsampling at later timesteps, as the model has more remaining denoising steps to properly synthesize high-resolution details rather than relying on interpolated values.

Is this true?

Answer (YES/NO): YES